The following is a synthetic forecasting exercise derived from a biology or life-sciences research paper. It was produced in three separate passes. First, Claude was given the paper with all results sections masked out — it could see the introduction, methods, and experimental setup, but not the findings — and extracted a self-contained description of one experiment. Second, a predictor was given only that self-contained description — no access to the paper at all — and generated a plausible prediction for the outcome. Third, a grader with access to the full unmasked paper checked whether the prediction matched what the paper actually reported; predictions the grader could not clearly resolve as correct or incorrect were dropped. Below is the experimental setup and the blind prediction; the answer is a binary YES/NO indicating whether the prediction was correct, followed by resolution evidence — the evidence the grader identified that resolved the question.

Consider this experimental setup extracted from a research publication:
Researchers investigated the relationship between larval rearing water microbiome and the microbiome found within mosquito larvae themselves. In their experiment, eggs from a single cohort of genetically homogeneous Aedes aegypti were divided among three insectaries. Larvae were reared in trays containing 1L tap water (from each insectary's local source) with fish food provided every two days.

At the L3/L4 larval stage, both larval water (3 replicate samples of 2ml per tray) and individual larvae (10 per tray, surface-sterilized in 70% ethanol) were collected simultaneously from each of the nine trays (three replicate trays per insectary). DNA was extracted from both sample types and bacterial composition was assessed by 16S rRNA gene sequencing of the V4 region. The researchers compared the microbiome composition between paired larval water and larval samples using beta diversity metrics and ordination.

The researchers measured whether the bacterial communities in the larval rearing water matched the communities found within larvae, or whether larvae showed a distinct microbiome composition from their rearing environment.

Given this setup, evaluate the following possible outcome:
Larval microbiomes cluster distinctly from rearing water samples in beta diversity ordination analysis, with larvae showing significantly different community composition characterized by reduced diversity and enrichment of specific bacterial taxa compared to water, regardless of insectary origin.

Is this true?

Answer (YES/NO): NO